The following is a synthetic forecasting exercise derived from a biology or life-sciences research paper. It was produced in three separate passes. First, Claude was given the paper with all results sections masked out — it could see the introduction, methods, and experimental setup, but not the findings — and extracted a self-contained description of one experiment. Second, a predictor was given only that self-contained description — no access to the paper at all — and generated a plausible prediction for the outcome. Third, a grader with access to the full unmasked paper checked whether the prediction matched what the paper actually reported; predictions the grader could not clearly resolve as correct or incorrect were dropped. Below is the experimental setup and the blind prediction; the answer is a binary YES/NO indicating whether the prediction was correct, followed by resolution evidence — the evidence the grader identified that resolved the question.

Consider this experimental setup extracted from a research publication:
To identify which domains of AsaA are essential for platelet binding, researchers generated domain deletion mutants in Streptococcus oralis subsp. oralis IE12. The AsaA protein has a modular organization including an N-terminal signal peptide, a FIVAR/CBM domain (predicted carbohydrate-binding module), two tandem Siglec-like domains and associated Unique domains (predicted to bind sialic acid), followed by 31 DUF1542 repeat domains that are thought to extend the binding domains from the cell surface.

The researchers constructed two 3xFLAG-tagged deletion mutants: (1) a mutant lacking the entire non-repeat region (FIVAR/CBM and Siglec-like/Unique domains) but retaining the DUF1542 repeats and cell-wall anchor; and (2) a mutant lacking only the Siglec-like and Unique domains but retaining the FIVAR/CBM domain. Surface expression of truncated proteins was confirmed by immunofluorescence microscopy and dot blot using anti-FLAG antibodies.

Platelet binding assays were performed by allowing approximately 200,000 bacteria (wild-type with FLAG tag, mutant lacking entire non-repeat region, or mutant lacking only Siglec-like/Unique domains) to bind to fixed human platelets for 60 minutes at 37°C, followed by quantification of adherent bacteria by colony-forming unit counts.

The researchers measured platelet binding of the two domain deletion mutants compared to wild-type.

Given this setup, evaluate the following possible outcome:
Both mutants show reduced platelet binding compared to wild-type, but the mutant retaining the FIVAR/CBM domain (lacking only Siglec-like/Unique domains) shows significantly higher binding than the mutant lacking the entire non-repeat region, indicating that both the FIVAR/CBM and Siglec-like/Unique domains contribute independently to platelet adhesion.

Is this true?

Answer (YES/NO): NO